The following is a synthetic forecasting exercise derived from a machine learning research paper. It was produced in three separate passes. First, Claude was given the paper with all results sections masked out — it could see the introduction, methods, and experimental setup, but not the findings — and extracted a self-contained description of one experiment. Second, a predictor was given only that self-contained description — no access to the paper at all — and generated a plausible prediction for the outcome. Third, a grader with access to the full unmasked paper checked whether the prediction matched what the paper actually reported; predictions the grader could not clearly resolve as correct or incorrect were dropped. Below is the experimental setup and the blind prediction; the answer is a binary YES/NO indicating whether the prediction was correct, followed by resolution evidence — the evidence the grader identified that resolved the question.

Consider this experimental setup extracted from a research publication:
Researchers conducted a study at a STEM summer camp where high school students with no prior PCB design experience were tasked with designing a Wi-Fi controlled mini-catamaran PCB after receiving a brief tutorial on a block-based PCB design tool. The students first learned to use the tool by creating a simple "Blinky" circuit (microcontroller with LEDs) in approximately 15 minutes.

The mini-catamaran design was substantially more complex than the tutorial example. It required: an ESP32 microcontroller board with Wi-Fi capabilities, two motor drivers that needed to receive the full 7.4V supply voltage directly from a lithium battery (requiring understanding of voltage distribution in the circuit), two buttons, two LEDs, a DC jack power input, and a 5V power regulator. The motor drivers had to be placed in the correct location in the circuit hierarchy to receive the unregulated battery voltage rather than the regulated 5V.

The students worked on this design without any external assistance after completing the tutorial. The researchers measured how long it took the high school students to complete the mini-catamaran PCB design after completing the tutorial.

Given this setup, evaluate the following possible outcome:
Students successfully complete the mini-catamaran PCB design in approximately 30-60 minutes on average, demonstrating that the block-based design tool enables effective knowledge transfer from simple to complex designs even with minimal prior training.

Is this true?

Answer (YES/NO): YES